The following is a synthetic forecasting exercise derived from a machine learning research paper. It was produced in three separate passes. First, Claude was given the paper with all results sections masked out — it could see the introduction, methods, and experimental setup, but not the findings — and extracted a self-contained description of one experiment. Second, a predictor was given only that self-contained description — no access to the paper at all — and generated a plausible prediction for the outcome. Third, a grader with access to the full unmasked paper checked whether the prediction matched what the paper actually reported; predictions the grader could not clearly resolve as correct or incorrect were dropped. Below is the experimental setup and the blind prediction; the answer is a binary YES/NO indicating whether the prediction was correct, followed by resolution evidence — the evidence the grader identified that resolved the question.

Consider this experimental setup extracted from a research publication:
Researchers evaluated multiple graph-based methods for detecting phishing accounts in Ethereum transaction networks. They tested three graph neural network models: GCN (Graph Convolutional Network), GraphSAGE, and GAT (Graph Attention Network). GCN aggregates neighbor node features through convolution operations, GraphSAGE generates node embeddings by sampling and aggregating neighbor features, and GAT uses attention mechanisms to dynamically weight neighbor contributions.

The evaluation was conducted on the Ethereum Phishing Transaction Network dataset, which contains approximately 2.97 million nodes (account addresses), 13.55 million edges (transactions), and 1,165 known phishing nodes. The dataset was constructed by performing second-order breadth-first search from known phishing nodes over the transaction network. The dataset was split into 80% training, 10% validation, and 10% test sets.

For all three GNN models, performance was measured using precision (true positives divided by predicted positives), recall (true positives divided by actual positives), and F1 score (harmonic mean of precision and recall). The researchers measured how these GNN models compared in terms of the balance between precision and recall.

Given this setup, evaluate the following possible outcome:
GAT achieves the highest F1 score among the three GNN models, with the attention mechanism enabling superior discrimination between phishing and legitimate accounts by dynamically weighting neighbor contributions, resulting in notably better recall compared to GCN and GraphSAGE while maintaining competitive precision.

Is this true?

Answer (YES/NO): NO